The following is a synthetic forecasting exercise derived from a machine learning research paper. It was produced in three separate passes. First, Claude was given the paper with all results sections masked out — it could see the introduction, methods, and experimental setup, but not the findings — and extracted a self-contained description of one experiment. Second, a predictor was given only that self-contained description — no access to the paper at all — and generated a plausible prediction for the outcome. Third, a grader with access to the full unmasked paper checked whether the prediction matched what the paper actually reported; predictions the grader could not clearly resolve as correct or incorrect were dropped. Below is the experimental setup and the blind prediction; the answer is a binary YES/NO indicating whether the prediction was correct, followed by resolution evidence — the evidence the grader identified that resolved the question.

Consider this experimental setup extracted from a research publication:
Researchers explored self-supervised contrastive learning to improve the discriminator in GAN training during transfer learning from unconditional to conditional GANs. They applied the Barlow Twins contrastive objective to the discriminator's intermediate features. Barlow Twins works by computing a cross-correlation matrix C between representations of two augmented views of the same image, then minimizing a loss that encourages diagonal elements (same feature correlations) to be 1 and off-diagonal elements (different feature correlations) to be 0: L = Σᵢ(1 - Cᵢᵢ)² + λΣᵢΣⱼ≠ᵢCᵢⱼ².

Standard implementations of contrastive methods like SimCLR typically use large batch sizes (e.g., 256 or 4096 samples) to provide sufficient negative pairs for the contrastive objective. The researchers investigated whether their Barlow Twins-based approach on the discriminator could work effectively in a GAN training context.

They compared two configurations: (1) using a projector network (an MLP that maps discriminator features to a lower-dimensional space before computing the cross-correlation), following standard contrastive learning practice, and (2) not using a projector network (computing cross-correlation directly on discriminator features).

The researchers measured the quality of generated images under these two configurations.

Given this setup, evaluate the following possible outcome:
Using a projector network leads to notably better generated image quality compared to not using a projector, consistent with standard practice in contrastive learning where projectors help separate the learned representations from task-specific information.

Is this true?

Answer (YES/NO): NO